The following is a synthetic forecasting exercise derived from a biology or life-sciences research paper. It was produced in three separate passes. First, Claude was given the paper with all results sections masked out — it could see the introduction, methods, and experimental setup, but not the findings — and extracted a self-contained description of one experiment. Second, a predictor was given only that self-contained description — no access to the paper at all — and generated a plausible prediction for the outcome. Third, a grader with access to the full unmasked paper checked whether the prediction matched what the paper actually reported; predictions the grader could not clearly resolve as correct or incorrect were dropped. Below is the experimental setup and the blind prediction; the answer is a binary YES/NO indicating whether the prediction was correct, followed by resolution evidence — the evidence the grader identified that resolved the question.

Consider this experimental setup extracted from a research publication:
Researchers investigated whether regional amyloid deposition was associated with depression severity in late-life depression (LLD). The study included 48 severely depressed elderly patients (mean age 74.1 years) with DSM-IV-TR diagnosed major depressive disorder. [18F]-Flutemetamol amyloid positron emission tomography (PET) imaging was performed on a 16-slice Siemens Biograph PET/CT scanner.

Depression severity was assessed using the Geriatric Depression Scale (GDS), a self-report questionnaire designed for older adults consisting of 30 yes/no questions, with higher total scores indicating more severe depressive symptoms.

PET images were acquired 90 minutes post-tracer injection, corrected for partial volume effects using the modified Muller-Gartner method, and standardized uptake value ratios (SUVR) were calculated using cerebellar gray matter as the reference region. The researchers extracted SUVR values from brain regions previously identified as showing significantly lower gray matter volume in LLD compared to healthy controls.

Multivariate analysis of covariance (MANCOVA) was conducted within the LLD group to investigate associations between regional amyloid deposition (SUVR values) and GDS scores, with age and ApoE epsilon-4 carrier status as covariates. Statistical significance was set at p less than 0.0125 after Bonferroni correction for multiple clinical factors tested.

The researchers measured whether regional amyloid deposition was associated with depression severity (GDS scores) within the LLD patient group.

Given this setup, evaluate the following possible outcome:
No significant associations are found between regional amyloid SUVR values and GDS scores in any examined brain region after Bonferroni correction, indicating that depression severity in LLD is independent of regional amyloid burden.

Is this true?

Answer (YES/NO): YES